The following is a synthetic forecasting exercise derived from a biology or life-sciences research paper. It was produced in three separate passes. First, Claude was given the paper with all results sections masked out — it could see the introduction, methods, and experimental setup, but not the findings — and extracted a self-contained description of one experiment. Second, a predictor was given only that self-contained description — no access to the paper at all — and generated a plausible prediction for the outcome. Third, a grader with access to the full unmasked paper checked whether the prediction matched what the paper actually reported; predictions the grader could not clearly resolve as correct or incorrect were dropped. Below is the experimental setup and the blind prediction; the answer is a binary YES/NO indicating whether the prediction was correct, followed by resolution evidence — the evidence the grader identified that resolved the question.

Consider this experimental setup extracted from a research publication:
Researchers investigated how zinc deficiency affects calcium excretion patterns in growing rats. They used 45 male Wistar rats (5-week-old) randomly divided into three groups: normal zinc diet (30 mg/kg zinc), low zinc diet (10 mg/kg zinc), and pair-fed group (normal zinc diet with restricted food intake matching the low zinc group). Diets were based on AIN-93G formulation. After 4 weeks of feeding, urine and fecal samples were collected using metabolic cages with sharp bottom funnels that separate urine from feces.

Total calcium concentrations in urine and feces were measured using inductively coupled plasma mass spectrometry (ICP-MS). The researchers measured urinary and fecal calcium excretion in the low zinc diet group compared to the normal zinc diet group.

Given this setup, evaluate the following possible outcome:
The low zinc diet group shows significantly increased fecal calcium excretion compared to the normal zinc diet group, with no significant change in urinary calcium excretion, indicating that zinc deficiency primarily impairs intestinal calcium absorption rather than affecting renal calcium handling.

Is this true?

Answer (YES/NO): NO